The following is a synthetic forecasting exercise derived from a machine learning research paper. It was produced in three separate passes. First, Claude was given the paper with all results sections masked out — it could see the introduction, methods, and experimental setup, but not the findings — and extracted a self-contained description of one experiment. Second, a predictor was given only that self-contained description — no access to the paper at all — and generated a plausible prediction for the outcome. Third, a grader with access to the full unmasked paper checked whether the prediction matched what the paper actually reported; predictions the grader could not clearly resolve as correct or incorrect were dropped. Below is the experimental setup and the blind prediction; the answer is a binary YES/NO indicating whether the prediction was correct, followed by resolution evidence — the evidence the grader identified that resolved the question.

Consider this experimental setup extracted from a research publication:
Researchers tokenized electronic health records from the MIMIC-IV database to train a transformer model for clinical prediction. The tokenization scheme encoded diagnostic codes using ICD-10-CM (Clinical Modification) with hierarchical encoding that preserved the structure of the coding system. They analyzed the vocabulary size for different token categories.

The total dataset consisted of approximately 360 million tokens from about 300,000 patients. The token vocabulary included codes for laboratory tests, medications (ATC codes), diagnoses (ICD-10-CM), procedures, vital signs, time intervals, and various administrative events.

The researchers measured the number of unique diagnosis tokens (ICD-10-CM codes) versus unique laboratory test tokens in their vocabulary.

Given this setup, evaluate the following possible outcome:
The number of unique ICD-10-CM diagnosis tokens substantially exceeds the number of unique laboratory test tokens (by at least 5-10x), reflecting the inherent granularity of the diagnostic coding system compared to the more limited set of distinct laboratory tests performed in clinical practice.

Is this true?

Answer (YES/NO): YES